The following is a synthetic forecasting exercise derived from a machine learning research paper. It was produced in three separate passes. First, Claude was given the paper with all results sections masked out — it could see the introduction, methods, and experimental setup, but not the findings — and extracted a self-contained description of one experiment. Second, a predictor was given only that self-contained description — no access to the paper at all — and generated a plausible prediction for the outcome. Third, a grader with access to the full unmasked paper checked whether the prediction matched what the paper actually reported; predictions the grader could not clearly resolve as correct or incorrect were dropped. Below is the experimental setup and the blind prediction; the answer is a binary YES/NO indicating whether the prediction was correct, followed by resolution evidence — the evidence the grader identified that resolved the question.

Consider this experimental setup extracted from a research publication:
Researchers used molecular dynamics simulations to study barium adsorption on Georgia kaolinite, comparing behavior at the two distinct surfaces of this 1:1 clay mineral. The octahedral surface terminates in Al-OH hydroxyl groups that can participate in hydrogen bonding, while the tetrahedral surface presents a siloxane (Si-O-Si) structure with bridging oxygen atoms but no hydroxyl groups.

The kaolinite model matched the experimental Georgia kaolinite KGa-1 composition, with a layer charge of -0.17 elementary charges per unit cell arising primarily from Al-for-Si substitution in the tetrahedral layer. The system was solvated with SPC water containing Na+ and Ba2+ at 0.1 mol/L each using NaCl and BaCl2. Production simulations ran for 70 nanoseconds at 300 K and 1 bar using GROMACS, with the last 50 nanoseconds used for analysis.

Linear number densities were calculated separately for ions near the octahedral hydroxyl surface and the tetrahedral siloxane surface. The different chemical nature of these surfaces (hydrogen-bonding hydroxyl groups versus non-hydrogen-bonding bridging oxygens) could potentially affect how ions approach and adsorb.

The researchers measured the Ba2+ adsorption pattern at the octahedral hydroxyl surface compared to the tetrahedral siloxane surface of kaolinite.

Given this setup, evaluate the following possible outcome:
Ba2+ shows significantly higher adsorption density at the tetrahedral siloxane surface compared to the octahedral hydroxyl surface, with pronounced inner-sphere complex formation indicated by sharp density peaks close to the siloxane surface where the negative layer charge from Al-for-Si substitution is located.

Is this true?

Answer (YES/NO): YES